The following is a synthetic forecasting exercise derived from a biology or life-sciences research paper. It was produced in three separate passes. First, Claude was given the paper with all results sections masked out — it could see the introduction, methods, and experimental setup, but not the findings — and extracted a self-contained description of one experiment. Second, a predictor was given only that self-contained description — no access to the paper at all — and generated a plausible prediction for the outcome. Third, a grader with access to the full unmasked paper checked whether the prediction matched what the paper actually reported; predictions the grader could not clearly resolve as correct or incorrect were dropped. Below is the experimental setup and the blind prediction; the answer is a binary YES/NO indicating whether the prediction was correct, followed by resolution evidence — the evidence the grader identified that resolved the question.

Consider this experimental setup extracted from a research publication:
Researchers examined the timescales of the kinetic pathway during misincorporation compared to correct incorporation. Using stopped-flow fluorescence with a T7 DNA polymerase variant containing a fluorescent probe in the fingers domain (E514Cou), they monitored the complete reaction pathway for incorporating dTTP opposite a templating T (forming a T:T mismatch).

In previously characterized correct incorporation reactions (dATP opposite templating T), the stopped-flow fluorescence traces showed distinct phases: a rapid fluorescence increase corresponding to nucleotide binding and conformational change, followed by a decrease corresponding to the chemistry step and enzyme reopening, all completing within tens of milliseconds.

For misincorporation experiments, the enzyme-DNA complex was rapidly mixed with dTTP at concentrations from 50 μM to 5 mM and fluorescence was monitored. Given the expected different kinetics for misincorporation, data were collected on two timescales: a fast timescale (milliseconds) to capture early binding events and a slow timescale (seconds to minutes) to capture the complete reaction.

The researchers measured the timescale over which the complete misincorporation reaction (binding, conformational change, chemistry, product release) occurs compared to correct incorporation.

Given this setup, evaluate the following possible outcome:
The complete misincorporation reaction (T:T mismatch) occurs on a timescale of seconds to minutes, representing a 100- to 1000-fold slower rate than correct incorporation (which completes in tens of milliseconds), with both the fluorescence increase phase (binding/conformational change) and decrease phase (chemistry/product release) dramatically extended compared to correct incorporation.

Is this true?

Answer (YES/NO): NO